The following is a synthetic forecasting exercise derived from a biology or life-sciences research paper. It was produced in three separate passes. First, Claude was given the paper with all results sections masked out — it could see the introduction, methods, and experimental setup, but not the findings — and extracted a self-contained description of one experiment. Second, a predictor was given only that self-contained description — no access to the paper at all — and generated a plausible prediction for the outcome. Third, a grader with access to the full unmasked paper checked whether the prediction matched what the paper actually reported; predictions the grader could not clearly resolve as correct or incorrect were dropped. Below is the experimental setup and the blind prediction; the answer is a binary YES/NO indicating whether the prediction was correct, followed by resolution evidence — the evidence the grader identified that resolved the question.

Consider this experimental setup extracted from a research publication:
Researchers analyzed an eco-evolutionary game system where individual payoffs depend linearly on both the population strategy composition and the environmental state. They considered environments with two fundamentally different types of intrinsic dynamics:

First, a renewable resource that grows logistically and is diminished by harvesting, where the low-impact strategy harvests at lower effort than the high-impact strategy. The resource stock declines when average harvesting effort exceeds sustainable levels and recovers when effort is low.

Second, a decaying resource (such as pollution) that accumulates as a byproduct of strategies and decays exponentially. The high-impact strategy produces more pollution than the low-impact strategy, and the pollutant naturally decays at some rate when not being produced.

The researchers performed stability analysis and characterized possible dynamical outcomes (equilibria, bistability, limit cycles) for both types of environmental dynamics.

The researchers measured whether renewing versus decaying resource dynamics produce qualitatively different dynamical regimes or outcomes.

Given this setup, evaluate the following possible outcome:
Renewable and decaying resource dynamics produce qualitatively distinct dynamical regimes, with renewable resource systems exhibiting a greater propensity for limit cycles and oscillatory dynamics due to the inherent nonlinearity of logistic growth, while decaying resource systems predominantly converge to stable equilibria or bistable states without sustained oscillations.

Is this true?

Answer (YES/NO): NO